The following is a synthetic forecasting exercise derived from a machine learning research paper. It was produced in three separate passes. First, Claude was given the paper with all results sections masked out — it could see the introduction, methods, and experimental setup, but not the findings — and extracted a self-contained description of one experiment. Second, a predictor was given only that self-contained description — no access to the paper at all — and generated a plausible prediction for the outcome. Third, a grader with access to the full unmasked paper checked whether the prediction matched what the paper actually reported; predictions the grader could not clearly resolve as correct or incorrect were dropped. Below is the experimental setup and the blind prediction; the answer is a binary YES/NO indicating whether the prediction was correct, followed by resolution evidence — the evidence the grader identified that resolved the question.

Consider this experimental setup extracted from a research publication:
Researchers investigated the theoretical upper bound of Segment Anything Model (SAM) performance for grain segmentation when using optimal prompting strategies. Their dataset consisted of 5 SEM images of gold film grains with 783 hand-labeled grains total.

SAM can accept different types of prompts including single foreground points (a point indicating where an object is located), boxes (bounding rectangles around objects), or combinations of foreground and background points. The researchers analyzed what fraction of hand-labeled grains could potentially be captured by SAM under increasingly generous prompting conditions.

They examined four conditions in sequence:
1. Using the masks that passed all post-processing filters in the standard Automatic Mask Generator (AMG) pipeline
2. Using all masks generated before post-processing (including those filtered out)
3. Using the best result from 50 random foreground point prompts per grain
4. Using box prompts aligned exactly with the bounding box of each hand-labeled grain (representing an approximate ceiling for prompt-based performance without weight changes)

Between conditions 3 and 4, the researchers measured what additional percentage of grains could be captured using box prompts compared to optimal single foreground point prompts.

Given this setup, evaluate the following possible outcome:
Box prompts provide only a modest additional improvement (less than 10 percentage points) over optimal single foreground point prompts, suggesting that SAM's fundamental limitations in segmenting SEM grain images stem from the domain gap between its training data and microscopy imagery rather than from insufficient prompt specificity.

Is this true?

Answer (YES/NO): NO